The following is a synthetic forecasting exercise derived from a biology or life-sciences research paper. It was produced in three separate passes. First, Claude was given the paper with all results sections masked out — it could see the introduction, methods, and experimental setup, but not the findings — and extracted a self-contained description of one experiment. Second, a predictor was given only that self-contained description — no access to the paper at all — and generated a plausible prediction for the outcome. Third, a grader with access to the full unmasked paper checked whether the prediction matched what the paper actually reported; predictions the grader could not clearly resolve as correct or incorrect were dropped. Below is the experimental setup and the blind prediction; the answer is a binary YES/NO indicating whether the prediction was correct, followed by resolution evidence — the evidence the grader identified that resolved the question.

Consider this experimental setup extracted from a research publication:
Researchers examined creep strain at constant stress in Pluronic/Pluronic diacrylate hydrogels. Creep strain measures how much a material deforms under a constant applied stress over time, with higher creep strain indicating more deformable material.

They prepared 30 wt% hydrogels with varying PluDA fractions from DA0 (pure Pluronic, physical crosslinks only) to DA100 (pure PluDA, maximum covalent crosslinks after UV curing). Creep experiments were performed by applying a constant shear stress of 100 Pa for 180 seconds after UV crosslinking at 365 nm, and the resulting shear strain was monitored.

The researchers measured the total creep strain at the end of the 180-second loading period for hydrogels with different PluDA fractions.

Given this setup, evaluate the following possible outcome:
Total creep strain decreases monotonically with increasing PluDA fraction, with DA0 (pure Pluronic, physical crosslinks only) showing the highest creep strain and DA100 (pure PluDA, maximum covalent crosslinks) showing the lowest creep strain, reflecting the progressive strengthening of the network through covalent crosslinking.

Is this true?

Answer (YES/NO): YES